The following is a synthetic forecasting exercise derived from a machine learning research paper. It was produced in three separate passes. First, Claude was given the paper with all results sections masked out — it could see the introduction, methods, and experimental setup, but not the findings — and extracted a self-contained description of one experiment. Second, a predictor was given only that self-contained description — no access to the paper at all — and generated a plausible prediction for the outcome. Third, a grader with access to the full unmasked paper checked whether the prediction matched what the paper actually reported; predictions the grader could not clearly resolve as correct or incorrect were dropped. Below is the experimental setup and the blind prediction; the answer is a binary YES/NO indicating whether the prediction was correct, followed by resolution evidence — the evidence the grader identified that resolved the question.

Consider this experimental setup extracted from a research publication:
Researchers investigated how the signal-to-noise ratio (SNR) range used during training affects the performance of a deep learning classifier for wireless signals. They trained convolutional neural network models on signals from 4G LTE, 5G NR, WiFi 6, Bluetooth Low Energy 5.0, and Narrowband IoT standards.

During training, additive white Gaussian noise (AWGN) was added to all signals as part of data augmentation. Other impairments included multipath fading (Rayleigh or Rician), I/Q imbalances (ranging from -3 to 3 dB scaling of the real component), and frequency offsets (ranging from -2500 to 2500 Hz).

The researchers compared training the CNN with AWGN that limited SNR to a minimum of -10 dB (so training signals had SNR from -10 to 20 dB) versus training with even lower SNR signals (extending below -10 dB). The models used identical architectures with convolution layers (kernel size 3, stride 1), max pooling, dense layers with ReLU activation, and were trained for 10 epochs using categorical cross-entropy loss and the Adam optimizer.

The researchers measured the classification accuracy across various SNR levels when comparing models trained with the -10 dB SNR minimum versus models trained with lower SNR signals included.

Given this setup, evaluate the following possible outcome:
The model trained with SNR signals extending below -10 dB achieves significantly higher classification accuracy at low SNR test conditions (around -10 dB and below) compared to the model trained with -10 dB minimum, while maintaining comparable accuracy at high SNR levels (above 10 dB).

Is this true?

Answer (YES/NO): NO